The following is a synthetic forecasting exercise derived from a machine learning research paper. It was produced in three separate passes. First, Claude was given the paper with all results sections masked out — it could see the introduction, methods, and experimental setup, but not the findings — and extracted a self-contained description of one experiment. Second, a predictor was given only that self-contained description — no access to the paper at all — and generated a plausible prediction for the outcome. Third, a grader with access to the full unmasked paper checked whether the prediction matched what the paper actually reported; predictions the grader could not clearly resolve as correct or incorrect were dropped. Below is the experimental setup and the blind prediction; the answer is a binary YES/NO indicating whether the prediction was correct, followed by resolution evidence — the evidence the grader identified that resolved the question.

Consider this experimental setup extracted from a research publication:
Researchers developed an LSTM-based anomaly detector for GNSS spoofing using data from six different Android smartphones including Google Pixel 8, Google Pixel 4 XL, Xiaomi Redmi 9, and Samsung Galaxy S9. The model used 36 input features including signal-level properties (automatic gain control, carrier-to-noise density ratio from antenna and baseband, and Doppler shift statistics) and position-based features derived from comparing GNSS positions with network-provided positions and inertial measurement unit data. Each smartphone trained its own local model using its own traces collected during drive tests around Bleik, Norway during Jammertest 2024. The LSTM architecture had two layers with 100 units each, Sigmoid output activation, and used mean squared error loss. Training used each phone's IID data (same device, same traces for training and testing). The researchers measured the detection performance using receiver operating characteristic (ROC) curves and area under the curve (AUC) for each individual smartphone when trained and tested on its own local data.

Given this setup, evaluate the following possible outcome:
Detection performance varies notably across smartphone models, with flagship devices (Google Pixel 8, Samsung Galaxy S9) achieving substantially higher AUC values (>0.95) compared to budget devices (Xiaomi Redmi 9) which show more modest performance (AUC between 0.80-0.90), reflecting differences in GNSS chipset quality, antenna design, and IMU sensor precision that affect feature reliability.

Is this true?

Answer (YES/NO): NO